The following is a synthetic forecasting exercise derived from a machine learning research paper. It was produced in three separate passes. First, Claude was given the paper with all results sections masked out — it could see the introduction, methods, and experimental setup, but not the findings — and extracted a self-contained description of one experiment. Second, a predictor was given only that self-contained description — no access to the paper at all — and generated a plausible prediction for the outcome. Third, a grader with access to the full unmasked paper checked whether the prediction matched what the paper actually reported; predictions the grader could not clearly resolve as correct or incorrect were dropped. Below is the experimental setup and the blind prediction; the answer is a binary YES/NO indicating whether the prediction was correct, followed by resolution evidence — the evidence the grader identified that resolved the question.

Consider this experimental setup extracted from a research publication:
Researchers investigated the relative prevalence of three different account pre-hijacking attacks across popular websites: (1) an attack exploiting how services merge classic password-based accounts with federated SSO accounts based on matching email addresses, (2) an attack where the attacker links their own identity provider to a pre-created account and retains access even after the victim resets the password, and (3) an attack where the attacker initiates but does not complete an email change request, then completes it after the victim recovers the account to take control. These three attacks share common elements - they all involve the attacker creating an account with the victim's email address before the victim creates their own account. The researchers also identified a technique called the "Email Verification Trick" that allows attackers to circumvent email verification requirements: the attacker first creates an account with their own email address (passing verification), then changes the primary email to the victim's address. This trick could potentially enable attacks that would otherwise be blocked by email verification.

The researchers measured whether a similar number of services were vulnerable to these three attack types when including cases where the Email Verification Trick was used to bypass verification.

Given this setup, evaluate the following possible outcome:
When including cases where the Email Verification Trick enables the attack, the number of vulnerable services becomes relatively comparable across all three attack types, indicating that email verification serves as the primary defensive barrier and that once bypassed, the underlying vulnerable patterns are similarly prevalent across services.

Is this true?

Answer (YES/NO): YES